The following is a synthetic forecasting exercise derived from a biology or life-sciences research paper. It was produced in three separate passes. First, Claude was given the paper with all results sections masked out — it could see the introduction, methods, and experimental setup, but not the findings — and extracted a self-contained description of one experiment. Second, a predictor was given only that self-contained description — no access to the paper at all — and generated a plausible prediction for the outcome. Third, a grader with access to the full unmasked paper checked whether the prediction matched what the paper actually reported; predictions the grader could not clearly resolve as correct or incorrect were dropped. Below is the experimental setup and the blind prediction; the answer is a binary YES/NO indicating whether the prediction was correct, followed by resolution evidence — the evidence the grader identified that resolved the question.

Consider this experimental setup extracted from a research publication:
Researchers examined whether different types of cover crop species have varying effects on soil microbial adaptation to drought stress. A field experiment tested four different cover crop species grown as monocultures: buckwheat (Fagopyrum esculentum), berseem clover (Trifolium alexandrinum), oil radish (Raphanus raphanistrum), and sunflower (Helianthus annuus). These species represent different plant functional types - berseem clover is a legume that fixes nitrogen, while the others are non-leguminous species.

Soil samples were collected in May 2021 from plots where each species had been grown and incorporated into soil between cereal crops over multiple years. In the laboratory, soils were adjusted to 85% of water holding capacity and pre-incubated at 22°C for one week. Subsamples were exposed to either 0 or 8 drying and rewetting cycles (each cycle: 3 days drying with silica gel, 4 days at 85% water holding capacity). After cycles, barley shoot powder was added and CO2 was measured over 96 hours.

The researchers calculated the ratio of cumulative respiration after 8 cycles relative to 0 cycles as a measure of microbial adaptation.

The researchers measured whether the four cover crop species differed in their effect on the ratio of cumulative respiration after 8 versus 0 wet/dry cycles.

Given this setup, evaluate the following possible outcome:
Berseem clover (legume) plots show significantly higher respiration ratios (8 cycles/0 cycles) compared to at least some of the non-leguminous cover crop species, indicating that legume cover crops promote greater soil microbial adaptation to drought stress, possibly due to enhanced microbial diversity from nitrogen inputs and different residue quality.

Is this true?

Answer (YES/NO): NO